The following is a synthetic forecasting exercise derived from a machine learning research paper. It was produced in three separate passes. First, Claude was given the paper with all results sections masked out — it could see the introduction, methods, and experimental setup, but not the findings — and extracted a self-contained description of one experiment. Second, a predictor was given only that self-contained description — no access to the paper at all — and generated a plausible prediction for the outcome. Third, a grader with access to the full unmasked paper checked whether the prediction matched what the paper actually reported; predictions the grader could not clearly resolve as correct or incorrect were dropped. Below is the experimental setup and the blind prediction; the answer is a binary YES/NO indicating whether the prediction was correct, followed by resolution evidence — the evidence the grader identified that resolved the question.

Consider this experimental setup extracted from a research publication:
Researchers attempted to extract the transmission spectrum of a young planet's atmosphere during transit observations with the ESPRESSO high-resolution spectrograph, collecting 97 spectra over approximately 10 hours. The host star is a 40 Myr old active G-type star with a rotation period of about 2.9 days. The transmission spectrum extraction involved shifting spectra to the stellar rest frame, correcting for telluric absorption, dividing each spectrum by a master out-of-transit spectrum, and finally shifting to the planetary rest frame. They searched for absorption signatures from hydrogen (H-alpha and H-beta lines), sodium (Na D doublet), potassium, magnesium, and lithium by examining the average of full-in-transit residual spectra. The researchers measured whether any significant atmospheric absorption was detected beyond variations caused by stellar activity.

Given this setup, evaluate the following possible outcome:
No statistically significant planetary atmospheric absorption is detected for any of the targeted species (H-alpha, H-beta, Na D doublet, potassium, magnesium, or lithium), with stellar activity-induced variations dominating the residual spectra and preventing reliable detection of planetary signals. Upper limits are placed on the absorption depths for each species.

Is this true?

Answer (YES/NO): YES